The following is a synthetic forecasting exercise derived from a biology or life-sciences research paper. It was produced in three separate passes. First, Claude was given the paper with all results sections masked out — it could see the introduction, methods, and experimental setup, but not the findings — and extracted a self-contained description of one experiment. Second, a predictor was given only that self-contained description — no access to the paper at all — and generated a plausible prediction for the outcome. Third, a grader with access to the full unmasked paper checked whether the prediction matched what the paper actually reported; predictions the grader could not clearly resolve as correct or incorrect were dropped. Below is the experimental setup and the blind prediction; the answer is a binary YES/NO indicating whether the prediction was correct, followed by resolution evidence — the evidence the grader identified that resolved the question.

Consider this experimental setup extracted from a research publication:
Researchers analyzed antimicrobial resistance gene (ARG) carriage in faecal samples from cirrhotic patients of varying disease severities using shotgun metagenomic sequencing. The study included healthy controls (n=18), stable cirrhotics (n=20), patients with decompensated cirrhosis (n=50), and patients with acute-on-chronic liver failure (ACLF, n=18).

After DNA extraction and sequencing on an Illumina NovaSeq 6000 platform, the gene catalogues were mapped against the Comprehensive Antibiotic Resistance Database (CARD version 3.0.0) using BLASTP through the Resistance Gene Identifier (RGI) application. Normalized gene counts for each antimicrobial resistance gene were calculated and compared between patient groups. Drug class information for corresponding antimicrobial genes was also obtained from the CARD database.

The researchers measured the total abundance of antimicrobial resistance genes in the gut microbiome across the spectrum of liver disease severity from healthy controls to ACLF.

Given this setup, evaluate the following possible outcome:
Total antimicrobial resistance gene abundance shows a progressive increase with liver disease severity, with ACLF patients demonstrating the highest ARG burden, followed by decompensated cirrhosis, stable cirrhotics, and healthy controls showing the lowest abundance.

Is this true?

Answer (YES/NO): YES